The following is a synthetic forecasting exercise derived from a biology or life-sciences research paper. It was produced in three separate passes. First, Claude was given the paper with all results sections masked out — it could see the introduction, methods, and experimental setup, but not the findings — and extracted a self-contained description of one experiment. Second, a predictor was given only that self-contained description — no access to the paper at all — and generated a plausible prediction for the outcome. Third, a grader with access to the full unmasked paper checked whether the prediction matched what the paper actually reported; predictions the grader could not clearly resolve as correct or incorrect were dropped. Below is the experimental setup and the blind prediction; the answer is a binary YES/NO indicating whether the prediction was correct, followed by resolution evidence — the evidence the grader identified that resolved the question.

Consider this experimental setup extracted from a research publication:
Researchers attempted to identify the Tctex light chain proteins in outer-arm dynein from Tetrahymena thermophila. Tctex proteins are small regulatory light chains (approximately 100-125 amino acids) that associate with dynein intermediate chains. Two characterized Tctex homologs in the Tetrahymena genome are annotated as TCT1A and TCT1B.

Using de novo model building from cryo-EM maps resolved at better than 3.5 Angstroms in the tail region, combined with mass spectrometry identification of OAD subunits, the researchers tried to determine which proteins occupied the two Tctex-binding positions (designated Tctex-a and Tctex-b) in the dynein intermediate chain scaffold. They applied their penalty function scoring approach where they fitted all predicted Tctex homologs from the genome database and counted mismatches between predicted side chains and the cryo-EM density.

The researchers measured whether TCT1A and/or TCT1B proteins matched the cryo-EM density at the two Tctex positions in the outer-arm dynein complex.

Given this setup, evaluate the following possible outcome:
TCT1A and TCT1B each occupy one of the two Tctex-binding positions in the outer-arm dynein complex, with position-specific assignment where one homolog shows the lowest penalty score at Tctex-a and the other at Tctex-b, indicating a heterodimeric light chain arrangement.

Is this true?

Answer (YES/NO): NO